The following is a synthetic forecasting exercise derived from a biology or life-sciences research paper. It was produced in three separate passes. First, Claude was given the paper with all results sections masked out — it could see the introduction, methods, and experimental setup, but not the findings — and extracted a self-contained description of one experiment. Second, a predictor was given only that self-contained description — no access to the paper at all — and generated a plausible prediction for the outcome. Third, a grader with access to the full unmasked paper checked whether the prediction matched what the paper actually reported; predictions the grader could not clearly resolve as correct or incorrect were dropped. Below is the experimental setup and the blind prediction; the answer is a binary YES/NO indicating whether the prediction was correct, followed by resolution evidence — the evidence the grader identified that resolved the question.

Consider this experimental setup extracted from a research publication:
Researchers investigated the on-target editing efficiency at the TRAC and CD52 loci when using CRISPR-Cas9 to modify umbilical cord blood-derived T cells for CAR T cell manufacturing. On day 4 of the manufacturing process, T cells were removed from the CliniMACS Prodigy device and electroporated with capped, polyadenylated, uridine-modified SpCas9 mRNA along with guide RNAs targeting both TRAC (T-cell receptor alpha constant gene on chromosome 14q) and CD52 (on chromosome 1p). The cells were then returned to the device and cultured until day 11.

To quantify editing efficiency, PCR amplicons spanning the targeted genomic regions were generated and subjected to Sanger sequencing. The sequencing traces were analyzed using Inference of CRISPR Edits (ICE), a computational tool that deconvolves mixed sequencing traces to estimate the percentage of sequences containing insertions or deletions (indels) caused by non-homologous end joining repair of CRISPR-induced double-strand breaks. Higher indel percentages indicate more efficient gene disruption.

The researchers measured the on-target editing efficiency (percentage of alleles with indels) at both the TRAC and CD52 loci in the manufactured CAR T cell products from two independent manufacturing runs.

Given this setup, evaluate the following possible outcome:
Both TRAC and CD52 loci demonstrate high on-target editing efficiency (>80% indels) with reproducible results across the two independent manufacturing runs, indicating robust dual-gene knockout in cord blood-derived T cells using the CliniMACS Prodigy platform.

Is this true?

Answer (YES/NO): NO